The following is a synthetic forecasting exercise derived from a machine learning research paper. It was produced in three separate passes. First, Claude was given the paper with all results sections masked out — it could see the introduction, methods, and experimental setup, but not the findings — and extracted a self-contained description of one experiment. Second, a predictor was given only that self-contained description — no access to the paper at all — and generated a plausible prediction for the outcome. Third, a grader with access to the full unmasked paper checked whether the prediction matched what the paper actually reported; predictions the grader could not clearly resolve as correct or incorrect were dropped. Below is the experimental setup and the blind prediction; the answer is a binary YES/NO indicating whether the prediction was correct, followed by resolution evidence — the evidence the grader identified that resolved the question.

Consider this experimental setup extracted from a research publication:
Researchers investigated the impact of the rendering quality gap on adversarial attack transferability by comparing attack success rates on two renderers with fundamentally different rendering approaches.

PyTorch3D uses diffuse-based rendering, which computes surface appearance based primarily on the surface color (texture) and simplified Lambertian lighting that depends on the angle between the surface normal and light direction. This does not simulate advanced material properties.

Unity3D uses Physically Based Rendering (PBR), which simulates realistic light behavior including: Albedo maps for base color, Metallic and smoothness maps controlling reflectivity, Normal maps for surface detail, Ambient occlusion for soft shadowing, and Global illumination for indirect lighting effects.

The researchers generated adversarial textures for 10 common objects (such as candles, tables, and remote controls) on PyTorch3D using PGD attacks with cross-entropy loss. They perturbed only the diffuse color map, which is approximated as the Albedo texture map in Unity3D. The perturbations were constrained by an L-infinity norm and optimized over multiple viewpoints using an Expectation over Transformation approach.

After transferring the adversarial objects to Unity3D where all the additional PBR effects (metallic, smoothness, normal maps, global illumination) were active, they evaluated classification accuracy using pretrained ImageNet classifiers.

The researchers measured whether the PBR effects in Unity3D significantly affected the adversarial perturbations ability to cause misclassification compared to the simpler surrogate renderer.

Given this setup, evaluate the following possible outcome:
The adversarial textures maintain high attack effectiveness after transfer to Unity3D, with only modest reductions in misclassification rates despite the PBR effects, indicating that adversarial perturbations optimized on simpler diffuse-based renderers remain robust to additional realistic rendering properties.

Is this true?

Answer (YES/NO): NO